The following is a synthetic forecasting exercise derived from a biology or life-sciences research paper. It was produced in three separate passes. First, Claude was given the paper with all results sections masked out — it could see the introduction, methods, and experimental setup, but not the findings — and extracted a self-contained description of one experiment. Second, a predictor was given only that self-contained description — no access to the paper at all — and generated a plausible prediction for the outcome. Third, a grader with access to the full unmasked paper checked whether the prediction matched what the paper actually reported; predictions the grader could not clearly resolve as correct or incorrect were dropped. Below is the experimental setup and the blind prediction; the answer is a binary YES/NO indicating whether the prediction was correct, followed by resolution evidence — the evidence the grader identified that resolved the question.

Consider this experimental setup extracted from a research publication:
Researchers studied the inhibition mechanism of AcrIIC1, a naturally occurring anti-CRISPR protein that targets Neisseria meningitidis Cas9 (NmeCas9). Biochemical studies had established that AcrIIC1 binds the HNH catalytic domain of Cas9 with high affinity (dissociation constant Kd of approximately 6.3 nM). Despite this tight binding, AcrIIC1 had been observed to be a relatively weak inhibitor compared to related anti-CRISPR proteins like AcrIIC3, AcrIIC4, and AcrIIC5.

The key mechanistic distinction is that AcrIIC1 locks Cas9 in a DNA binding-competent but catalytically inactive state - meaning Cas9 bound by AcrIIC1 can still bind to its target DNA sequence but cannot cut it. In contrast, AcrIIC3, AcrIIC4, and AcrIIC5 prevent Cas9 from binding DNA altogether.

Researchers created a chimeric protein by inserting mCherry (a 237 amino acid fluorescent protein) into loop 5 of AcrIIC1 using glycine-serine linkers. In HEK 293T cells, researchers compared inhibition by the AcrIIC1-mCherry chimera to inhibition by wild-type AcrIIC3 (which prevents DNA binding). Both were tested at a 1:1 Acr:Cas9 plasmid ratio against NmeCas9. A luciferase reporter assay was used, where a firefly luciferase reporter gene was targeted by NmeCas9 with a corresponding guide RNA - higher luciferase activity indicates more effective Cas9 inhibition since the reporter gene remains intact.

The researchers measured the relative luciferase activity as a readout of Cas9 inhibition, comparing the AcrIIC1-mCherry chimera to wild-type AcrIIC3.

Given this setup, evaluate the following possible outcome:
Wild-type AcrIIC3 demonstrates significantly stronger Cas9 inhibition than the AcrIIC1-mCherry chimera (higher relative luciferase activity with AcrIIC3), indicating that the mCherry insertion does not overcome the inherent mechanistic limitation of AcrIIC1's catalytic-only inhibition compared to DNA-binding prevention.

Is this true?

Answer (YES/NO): NO